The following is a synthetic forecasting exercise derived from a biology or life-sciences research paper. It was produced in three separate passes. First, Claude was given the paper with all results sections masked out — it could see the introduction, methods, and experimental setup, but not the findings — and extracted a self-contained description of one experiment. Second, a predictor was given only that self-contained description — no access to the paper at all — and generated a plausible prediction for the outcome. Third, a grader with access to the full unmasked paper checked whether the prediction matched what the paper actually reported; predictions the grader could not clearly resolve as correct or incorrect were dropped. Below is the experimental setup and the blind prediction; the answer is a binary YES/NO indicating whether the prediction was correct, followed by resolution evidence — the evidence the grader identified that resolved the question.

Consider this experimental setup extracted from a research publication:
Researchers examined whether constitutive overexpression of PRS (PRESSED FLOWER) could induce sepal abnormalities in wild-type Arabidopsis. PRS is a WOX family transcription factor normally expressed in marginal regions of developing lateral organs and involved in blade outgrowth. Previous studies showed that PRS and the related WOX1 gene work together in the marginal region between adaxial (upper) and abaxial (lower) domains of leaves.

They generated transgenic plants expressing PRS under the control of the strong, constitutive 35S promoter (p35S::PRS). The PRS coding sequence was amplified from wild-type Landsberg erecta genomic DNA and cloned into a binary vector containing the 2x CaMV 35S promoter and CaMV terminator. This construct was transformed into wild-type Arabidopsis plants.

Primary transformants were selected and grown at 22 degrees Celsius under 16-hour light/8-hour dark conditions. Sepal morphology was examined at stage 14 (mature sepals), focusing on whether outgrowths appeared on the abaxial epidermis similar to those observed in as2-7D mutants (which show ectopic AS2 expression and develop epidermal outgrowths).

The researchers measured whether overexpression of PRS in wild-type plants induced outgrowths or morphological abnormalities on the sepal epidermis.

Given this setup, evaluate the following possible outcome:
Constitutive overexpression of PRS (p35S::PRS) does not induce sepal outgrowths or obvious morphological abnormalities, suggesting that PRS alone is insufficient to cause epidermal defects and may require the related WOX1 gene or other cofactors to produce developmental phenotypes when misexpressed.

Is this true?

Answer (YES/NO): NO